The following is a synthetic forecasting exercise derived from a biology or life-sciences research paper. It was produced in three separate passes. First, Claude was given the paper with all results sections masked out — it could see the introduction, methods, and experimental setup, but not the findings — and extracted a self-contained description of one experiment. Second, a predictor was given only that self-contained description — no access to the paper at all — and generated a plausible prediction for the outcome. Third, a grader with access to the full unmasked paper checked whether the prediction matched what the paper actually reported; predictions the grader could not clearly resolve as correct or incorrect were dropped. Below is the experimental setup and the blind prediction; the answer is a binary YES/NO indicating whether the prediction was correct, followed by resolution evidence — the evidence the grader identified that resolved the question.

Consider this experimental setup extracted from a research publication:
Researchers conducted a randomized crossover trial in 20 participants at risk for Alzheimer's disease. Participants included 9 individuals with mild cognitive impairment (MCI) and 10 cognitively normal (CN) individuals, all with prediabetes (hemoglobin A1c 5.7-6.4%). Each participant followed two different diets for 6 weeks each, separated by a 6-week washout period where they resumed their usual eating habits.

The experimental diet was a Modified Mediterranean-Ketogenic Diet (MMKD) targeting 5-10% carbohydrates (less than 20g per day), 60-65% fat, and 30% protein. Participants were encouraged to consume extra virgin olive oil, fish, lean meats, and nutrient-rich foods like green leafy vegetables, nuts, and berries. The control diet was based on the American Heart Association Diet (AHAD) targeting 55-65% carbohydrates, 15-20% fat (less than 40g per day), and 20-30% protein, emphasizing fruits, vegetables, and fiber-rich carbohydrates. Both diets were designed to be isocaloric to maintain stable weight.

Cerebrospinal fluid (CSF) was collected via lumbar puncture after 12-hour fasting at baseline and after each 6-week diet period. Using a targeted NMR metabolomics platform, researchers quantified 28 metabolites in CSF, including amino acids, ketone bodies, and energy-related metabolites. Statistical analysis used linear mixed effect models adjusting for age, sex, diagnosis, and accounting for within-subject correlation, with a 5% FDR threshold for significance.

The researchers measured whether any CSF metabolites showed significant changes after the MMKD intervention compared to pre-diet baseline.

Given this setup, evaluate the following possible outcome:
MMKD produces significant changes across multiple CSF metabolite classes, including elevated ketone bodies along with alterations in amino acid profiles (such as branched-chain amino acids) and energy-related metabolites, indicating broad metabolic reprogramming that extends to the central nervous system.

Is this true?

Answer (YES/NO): NO